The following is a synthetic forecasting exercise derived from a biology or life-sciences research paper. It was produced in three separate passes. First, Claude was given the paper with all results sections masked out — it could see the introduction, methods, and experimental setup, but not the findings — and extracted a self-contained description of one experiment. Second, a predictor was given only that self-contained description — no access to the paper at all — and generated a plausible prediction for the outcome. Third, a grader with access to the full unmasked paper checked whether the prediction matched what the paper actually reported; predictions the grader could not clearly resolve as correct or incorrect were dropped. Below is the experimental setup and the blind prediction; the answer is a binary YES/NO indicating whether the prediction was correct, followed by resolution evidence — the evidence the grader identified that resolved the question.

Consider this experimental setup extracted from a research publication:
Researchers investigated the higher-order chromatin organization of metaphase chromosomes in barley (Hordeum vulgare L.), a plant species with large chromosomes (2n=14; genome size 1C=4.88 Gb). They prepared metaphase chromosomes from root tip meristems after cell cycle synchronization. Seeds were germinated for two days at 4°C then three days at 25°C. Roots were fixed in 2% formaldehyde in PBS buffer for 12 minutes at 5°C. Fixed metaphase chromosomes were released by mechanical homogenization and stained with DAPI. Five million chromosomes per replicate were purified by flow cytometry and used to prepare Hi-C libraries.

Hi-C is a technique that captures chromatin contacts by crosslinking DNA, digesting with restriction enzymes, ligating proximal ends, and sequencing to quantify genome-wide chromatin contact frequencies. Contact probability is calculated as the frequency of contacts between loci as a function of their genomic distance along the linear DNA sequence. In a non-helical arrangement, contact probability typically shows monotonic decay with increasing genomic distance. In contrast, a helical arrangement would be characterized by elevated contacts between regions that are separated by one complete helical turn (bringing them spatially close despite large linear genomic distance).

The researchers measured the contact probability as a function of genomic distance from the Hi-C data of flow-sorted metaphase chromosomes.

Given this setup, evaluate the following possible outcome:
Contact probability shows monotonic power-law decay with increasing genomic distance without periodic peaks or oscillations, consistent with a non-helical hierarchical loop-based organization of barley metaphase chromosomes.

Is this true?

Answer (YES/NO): NO